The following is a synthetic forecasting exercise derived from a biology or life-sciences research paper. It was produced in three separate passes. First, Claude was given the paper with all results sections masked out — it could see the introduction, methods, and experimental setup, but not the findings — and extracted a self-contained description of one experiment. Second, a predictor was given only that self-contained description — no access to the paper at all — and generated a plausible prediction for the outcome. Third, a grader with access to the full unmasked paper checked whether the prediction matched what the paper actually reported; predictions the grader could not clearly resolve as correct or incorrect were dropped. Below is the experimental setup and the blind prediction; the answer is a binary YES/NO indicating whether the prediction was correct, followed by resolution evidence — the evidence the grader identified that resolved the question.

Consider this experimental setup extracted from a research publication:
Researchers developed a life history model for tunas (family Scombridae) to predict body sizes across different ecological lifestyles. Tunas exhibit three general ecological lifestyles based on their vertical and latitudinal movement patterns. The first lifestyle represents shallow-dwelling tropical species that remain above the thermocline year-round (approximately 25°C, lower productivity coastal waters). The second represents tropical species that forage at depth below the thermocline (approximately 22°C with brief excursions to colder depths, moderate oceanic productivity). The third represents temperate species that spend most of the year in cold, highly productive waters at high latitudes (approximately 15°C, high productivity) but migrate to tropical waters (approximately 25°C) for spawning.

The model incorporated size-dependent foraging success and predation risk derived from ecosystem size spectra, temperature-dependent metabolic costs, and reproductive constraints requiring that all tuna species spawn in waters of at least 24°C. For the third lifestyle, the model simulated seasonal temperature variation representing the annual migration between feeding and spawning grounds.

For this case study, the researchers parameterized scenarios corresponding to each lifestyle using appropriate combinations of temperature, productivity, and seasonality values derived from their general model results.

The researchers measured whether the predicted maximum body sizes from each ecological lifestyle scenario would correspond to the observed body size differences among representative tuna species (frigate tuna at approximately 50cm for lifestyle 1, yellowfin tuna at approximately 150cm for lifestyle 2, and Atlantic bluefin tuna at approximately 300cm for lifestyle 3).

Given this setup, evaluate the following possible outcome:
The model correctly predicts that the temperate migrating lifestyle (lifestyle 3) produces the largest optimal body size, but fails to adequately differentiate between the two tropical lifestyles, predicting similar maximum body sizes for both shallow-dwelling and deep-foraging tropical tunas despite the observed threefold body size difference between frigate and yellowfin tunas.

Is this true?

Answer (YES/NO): NO